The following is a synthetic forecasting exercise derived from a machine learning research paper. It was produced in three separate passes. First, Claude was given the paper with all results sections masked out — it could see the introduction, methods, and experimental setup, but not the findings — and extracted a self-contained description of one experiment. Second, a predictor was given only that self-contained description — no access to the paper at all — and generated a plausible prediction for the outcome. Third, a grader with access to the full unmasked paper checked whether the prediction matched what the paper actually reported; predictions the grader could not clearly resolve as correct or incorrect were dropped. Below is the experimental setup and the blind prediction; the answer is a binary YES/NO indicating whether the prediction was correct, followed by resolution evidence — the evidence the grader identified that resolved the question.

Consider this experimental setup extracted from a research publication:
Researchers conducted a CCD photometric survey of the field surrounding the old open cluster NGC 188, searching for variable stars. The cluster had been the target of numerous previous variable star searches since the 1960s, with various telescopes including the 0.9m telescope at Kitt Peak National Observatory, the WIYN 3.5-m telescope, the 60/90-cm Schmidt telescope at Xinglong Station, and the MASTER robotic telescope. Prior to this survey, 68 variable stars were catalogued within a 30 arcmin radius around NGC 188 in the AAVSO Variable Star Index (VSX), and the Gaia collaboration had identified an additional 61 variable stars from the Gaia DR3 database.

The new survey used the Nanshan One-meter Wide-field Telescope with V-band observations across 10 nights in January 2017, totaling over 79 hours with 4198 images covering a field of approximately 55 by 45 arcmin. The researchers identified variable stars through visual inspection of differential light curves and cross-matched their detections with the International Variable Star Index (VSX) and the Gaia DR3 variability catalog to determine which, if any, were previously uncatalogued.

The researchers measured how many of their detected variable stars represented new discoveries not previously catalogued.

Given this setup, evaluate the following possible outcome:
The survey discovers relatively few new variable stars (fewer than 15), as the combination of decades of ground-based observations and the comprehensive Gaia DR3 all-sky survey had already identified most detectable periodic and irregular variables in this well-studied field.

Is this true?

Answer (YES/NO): YES